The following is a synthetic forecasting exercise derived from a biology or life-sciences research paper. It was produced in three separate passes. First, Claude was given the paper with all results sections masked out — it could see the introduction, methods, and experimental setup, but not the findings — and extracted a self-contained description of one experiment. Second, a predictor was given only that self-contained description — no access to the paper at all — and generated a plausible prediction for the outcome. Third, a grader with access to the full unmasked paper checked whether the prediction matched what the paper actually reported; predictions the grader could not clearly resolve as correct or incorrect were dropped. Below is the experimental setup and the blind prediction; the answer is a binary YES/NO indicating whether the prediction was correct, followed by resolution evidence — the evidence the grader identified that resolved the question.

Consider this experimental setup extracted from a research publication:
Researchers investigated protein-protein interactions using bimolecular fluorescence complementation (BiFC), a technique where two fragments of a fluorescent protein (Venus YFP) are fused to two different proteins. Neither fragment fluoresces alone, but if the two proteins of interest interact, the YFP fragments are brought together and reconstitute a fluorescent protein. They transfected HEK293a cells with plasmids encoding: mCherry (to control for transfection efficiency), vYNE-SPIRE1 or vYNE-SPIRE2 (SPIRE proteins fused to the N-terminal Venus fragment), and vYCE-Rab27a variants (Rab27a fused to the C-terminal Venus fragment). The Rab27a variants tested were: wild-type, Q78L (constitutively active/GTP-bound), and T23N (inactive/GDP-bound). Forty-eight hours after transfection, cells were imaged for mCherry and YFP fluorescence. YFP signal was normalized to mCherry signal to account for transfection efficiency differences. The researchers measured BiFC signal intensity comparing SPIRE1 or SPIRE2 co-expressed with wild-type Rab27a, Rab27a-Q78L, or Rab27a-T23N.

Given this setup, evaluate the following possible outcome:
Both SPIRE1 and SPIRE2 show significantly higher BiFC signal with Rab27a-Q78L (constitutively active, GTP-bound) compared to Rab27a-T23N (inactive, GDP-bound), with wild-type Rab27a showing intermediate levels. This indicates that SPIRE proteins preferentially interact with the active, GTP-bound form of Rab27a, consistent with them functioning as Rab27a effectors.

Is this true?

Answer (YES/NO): NO